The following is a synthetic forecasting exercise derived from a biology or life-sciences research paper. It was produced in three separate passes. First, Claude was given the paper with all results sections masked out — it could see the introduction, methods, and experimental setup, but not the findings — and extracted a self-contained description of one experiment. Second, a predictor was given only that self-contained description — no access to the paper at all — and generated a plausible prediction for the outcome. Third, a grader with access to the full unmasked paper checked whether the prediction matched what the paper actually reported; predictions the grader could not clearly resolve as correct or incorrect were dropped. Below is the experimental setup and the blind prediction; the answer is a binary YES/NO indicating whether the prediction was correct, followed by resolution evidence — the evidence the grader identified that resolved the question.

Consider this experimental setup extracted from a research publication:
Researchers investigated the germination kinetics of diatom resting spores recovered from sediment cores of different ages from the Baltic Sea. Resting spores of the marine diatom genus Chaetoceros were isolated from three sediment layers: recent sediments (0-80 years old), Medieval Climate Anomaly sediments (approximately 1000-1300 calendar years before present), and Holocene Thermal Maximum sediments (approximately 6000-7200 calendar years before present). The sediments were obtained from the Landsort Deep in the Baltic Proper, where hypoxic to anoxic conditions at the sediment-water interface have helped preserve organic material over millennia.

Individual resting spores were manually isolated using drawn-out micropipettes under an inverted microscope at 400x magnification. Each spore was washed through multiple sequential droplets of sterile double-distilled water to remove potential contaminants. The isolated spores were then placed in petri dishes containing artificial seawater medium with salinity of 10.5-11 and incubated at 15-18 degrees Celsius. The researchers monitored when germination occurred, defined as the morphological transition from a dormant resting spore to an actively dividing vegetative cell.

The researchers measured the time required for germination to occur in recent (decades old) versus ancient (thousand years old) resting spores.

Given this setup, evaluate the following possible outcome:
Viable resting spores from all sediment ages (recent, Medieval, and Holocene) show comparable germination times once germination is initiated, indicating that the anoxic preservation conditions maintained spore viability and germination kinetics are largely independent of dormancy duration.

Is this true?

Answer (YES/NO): YES